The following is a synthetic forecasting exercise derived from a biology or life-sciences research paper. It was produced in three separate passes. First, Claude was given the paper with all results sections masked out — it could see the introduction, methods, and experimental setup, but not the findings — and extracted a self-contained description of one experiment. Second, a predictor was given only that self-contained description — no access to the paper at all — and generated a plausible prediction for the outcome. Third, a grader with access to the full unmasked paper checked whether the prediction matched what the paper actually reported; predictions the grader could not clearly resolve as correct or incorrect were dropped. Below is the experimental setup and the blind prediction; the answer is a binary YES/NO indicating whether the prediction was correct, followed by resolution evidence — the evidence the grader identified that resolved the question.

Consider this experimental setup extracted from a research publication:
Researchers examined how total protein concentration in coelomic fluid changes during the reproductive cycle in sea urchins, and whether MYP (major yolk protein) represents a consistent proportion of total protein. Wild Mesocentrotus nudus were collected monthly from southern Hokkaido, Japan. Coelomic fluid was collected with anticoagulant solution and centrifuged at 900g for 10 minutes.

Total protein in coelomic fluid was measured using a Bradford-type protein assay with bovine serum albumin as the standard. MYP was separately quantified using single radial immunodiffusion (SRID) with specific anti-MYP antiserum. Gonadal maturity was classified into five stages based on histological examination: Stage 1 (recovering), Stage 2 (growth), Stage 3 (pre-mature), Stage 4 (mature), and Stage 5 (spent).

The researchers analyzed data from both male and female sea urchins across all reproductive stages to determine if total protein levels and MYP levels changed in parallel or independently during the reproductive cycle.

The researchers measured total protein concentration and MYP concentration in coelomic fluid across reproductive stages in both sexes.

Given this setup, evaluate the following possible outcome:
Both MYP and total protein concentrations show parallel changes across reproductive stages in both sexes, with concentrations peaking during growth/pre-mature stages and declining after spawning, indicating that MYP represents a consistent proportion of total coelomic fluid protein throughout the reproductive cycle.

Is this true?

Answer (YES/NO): NO